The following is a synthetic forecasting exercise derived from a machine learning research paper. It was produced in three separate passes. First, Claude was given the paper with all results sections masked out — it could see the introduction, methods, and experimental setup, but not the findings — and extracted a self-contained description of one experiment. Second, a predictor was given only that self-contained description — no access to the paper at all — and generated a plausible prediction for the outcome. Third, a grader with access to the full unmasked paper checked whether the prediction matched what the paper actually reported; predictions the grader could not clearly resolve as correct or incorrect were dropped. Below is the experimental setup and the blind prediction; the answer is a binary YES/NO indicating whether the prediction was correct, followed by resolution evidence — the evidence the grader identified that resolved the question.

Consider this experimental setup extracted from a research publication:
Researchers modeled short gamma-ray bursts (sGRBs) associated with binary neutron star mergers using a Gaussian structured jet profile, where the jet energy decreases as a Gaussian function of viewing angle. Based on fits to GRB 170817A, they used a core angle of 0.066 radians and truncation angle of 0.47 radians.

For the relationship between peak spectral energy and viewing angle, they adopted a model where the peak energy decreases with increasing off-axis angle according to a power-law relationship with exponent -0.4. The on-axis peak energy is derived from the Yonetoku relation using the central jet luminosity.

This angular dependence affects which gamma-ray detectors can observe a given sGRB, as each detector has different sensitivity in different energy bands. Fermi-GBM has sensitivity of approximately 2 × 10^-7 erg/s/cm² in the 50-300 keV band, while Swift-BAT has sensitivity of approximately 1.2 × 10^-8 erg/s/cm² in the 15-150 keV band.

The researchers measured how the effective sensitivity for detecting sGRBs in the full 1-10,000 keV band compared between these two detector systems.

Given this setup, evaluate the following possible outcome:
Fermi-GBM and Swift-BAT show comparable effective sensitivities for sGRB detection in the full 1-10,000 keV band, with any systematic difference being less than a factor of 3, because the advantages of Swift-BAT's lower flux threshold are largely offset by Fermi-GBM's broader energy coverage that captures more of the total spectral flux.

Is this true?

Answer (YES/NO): NO